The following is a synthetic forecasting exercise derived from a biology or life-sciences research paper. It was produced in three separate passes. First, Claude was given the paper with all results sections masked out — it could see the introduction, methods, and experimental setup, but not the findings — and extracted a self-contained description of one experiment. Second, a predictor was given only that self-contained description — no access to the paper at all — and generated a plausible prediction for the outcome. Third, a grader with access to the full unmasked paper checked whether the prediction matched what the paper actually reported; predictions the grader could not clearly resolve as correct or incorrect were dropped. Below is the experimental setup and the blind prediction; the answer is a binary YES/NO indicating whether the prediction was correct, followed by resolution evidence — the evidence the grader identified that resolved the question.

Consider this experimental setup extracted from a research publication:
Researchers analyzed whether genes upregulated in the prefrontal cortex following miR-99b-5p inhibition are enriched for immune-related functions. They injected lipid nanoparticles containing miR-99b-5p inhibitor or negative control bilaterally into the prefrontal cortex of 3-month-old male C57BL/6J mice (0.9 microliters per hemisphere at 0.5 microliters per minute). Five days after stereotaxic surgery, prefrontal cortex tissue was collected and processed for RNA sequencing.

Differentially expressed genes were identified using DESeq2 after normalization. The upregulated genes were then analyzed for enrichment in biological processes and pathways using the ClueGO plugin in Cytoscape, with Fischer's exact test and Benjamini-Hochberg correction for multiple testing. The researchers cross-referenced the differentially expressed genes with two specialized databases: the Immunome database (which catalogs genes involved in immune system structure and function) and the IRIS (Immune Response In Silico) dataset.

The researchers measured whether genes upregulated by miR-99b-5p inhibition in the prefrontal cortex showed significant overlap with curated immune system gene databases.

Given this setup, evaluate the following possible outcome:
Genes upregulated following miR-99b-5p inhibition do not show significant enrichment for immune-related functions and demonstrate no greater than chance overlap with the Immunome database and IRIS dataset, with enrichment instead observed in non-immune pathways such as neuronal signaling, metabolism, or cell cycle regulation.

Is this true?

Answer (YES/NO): NO